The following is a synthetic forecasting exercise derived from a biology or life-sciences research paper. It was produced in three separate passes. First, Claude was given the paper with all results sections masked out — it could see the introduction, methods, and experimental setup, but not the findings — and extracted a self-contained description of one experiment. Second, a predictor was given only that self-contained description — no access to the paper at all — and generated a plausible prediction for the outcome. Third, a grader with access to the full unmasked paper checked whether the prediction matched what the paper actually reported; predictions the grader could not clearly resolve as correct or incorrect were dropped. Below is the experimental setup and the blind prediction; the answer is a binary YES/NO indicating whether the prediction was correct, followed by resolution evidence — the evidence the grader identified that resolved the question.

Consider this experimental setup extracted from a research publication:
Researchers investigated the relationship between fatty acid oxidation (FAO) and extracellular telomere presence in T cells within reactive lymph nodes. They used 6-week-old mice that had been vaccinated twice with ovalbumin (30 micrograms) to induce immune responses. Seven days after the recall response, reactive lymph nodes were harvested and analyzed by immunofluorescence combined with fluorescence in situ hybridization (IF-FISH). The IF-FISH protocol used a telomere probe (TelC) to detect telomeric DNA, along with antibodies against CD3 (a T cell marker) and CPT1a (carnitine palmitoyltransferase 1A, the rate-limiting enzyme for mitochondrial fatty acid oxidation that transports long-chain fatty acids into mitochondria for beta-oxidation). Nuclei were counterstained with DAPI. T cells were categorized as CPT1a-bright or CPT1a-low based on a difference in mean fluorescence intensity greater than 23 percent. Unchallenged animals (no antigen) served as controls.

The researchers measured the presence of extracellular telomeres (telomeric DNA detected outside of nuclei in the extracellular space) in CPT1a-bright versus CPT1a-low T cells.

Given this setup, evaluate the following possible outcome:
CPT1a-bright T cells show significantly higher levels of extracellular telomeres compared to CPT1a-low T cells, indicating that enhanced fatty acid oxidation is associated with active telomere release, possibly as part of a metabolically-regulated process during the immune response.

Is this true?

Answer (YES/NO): YES